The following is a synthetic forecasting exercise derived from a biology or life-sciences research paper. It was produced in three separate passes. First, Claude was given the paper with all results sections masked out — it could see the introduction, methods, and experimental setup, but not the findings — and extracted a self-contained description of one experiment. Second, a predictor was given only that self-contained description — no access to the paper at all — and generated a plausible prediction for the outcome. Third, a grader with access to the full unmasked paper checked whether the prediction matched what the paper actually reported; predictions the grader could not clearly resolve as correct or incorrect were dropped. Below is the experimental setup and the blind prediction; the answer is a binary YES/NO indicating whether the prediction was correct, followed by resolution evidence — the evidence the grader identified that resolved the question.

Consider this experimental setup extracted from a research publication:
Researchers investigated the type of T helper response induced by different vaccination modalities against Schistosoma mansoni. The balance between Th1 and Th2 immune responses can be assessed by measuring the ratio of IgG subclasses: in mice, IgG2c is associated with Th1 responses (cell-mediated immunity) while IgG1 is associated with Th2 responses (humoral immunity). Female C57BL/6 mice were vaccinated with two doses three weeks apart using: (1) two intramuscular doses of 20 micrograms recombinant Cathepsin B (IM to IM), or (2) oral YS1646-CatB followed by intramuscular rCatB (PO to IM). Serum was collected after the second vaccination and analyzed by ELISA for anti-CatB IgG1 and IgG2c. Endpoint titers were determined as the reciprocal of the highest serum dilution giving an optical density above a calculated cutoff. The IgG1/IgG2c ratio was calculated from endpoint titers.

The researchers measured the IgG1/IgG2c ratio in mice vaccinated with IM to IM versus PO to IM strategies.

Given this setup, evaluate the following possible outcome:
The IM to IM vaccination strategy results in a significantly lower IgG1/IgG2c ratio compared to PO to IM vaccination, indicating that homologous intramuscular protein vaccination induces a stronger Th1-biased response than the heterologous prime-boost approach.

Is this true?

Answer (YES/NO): NO